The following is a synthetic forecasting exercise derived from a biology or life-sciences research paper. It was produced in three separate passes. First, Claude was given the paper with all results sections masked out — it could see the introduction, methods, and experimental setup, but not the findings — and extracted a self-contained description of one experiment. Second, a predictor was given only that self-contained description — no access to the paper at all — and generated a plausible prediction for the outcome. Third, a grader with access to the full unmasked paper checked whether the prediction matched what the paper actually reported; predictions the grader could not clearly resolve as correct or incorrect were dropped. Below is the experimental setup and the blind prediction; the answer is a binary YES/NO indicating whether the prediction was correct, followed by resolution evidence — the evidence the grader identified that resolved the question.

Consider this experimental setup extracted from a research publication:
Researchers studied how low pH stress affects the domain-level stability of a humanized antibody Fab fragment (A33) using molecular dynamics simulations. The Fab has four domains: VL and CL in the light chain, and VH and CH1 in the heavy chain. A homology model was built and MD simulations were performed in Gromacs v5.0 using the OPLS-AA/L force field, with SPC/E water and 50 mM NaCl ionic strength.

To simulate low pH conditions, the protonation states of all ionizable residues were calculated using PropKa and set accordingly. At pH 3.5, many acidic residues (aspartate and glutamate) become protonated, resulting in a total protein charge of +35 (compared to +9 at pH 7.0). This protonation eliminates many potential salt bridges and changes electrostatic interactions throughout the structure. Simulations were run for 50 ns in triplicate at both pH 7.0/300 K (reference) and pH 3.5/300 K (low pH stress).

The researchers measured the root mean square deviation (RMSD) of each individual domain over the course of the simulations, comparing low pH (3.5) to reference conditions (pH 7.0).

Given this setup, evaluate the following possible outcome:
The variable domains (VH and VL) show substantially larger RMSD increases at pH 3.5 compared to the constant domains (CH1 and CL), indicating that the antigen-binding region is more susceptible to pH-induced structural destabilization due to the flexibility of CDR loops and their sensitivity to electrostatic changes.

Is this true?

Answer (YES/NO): NO